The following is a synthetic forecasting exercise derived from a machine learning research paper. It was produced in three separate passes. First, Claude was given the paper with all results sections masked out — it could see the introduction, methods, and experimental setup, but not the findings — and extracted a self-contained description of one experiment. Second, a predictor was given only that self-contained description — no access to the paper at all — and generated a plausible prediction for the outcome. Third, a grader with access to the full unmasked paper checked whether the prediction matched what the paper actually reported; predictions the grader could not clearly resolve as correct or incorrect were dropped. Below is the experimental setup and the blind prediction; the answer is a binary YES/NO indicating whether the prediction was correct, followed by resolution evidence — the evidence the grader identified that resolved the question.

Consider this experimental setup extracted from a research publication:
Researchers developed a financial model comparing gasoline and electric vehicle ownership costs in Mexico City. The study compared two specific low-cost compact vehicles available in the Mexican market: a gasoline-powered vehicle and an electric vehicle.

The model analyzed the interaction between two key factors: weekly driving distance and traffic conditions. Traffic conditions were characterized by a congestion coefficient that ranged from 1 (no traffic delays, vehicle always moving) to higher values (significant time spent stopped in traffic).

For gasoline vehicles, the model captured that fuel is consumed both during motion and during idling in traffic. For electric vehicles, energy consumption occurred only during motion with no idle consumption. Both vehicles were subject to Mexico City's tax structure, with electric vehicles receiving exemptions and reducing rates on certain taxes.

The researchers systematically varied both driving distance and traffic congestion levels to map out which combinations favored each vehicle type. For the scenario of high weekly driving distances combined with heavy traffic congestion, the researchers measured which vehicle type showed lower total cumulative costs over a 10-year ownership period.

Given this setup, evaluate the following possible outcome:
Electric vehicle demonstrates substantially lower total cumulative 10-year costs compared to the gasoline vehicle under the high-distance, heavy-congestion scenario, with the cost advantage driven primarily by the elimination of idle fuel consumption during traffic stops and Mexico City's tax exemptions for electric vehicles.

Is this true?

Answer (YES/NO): YES